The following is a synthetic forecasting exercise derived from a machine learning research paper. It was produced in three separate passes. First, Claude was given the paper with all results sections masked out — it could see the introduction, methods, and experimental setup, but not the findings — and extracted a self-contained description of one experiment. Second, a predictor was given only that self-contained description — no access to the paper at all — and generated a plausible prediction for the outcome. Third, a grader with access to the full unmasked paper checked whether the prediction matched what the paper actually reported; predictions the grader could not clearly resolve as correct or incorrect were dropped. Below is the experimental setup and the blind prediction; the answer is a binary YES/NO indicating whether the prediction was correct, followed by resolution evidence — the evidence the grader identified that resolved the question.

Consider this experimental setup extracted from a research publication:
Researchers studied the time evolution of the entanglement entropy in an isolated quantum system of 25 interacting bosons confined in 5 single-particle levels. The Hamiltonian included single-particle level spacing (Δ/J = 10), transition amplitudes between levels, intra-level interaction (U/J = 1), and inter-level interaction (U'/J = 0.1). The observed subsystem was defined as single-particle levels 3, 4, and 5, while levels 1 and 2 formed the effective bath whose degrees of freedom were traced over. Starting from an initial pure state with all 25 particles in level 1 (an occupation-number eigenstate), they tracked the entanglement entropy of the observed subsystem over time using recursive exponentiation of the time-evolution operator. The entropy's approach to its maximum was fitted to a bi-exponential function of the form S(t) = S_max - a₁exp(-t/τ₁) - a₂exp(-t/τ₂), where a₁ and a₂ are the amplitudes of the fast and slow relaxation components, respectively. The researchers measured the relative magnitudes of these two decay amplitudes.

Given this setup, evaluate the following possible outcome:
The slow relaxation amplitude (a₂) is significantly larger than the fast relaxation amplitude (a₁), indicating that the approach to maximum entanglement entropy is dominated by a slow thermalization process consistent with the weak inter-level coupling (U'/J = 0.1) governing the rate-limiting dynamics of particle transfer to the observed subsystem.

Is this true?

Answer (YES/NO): NO